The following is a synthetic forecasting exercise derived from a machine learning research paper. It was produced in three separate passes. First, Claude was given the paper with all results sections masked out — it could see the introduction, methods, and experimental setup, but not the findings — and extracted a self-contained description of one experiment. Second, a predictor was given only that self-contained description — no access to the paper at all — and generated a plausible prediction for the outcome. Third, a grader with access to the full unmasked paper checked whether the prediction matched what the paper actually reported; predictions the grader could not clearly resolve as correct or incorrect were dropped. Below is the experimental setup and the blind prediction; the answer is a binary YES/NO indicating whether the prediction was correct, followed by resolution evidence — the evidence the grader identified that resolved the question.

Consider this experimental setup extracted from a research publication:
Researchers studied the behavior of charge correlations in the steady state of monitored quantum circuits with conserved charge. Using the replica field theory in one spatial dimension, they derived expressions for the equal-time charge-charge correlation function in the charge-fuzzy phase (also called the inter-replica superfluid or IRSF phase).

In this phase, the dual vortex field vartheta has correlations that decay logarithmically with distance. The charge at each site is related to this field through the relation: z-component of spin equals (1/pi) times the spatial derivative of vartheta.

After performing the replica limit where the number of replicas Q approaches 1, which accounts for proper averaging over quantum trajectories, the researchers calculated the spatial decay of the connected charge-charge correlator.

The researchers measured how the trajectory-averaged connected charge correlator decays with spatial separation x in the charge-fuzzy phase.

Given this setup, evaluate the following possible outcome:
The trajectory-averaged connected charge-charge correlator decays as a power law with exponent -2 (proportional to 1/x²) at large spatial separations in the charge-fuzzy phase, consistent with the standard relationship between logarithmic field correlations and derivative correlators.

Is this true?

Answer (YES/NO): YES